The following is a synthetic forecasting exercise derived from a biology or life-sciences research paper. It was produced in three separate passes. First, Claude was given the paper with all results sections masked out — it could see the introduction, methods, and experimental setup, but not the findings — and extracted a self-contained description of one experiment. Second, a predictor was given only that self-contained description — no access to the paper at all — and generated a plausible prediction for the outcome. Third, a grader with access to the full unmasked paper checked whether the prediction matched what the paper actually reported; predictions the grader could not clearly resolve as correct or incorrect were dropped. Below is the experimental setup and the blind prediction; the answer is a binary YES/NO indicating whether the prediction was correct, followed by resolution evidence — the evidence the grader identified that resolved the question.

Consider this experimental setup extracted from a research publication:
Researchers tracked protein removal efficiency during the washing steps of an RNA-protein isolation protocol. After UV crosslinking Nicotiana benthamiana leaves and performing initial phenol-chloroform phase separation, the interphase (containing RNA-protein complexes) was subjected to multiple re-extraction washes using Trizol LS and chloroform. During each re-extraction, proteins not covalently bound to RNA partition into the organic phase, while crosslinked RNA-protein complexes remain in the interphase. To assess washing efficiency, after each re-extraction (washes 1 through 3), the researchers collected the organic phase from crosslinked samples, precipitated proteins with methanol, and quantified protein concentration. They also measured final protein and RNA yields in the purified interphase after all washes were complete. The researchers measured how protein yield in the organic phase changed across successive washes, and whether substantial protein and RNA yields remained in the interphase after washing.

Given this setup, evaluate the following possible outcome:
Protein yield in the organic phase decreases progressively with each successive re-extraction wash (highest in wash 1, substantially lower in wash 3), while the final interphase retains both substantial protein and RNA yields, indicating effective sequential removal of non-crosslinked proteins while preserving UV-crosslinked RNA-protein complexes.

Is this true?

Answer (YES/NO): YES